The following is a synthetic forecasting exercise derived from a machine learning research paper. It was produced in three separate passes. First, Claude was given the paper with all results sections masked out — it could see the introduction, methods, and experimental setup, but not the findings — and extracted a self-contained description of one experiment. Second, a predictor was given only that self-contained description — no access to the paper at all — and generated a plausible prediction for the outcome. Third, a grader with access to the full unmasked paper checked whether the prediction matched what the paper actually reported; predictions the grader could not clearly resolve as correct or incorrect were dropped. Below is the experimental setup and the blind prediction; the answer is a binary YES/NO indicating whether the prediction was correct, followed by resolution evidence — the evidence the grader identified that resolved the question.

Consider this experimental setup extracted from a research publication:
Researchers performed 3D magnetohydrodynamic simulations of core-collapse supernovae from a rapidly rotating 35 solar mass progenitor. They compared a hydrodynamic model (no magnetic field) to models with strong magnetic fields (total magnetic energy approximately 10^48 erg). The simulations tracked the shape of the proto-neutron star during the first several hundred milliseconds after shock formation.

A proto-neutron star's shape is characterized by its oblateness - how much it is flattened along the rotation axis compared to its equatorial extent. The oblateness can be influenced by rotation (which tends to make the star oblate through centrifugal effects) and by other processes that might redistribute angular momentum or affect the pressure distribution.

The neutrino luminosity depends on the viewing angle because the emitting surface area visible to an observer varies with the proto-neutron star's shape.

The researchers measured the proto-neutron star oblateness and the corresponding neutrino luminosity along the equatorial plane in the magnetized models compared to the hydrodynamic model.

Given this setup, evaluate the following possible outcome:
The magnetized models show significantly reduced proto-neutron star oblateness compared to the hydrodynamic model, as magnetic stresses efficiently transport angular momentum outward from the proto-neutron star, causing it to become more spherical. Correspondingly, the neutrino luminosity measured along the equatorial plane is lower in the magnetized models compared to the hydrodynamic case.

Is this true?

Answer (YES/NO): NO